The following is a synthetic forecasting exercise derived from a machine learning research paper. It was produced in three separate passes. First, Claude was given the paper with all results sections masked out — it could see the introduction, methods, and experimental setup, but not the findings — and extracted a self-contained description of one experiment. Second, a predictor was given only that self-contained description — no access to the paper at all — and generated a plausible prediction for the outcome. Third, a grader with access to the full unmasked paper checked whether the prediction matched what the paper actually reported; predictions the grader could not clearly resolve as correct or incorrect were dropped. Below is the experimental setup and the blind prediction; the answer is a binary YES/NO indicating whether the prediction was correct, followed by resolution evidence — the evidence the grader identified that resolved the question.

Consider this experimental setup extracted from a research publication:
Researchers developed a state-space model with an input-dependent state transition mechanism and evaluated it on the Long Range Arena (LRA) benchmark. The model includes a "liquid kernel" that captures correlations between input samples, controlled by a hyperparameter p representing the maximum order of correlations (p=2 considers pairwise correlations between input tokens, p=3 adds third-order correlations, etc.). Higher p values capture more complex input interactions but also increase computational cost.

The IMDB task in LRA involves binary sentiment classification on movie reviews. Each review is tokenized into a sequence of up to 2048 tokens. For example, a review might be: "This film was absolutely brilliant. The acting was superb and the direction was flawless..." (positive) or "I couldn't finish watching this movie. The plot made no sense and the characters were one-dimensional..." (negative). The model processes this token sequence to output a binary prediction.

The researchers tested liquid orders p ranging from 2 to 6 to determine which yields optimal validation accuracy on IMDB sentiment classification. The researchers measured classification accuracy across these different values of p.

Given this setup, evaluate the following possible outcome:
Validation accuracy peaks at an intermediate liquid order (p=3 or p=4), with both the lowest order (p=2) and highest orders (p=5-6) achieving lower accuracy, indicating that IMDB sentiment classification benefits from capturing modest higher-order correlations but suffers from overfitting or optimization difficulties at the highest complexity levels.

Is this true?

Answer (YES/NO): NO